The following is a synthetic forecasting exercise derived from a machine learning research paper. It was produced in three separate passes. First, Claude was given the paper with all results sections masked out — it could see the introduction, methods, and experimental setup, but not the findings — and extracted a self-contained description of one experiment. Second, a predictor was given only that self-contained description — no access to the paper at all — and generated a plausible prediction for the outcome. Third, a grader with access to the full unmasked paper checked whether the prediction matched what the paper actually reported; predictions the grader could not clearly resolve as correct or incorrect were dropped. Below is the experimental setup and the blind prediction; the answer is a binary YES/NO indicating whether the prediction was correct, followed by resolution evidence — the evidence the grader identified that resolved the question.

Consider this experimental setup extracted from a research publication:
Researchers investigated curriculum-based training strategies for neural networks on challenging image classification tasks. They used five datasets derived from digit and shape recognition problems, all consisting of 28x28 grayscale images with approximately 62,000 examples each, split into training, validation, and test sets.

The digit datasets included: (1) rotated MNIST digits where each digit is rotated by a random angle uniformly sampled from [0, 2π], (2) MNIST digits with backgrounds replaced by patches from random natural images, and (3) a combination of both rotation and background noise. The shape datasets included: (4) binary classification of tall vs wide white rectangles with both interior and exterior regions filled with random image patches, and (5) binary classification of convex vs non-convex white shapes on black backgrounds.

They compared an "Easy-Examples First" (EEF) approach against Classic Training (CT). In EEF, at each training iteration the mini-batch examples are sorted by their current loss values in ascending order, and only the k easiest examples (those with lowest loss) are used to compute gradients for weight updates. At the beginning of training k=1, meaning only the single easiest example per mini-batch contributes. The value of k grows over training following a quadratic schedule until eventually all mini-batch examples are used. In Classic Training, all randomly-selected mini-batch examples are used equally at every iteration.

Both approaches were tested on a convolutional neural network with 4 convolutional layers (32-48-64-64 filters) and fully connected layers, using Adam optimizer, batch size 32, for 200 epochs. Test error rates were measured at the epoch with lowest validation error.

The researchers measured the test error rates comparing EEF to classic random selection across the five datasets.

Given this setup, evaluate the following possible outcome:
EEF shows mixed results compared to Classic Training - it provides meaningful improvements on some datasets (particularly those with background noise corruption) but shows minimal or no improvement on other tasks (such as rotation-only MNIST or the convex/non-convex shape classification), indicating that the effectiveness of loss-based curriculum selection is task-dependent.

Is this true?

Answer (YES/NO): NO